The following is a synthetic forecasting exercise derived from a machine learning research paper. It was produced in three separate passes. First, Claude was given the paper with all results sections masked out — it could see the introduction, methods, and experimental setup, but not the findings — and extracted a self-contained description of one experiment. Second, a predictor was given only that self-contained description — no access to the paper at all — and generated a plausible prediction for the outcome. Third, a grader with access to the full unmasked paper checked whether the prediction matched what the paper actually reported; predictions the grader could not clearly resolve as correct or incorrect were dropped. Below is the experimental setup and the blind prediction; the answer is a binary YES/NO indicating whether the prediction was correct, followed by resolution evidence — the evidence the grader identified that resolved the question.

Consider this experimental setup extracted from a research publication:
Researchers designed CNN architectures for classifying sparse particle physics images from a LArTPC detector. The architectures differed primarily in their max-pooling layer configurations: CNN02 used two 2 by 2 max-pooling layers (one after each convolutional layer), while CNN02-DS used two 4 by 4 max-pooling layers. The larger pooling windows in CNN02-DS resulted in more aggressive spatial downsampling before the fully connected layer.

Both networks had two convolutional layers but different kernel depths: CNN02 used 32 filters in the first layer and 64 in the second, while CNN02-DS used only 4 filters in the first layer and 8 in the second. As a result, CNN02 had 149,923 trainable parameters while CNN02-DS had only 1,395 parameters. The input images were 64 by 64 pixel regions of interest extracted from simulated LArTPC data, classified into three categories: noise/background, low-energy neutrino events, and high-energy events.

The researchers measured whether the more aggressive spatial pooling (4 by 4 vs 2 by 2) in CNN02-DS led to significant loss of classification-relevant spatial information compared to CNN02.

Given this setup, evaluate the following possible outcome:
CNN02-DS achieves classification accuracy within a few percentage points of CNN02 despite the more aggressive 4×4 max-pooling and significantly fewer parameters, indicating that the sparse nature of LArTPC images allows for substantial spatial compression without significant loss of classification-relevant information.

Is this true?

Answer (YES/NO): YES